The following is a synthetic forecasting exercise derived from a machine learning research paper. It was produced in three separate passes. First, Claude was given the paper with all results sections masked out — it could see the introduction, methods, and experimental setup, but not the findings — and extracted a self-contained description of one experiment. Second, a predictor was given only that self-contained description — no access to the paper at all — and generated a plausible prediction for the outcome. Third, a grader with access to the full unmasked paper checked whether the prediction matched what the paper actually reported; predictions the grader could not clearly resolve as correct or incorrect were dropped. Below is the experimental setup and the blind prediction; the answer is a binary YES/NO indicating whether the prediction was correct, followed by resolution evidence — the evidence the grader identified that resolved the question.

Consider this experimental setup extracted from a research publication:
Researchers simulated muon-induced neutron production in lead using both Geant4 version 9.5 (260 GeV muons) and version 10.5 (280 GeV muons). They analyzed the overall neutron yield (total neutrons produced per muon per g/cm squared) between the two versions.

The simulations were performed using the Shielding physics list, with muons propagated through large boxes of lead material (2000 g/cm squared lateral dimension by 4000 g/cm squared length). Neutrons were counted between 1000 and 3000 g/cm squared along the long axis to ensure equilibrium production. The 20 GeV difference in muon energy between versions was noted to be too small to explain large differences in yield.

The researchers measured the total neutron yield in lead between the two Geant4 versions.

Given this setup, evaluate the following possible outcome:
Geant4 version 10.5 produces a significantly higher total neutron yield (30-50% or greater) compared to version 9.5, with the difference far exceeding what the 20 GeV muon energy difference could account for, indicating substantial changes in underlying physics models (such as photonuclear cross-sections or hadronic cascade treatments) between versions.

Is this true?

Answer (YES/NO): NO